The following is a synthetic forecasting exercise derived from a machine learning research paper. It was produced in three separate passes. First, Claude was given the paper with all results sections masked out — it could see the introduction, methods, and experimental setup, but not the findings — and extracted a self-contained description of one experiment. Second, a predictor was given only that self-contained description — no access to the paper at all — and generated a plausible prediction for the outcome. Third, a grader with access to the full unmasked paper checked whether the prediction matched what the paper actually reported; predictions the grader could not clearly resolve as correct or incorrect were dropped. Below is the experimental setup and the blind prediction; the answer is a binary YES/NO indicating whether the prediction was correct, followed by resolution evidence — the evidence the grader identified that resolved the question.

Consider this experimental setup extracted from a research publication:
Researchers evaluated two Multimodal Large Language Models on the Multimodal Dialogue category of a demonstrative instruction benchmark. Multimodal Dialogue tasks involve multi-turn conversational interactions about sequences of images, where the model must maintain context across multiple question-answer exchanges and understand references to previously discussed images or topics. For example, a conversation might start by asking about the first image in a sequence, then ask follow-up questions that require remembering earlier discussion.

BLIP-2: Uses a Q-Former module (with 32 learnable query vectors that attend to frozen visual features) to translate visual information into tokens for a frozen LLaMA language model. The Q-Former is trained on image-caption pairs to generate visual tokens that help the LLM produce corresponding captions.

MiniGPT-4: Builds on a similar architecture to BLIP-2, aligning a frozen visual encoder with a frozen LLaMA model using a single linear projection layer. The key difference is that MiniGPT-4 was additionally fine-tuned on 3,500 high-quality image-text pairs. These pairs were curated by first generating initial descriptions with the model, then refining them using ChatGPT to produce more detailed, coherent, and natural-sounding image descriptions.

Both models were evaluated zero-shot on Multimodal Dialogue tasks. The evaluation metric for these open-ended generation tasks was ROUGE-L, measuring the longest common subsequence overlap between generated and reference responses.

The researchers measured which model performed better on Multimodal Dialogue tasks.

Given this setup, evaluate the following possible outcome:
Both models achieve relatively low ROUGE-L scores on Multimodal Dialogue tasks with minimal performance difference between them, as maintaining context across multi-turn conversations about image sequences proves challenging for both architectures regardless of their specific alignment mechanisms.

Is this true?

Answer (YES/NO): NO